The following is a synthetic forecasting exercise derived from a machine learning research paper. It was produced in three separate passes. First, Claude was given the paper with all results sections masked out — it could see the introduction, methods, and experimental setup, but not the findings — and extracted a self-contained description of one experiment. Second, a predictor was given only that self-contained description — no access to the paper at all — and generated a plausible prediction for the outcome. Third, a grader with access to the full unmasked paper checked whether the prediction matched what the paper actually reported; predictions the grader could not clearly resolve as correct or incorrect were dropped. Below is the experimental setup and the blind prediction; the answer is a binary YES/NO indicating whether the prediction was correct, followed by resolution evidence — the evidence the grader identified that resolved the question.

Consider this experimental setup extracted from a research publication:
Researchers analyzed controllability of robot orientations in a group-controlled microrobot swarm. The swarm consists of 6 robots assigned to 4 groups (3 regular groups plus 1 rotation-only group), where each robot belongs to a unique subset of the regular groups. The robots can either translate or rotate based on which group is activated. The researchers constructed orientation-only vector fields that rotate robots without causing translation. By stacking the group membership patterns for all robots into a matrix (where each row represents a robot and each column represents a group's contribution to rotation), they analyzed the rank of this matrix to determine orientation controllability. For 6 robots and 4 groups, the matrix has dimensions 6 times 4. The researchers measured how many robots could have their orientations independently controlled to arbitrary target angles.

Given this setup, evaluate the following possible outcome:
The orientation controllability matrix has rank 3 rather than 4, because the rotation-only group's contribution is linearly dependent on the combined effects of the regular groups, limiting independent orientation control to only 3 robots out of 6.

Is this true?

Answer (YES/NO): NO